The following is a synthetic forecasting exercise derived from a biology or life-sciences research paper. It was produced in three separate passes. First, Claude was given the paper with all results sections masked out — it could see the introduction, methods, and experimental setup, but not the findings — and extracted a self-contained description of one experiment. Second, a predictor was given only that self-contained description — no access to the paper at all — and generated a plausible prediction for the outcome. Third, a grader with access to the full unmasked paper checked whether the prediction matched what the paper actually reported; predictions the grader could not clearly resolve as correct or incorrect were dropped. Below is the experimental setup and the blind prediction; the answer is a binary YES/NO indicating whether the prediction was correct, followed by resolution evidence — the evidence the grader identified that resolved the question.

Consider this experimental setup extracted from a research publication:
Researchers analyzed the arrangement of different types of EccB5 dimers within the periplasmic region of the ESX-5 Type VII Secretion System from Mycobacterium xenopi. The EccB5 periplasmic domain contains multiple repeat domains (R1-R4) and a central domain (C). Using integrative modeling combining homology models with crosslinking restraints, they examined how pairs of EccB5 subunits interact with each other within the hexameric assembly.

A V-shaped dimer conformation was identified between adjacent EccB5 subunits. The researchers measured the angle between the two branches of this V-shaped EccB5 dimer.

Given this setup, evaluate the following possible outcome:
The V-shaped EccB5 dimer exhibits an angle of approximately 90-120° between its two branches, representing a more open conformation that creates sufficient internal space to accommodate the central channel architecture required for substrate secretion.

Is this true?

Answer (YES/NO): YES